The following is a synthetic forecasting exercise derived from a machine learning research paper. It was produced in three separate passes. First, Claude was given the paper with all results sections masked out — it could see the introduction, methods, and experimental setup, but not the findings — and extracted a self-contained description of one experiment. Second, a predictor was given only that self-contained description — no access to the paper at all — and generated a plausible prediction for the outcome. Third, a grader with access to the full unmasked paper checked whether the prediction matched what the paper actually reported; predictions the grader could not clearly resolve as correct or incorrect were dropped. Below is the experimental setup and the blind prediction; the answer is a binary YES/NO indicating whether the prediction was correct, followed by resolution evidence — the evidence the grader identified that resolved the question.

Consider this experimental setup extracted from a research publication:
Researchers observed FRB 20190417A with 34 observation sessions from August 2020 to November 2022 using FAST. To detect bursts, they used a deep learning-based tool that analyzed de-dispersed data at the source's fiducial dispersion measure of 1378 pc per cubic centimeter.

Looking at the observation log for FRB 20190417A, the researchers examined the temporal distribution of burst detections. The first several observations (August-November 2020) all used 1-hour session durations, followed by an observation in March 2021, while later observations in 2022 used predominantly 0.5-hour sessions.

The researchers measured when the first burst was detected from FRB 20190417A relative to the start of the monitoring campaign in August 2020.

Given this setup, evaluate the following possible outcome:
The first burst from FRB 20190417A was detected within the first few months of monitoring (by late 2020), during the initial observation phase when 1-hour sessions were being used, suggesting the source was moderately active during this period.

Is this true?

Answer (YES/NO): NO